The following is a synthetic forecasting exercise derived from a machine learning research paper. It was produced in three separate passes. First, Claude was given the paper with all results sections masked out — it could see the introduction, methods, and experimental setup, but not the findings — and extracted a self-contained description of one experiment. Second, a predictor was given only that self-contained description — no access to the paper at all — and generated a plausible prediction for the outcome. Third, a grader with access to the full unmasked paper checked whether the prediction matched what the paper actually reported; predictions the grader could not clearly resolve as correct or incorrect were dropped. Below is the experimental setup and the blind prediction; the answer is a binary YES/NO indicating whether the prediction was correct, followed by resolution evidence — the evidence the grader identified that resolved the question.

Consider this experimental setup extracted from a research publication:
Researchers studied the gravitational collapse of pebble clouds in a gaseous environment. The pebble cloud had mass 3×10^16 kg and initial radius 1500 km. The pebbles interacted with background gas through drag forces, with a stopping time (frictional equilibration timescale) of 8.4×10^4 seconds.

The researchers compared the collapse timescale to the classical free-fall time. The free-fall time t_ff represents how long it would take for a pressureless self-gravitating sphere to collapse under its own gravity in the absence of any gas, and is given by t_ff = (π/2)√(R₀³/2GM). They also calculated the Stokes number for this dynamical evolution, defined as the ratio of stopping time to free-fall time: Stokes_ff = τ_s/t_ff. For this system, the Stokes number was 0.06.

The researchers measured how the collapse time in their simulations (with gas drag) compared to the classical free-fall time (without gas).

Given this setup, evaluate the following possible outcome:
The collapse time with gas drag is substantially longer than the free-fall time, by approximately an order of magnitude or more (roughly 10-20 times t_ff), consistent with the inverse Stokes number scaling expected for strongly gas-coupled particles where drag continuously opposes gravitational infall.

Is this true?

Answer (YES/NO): NO